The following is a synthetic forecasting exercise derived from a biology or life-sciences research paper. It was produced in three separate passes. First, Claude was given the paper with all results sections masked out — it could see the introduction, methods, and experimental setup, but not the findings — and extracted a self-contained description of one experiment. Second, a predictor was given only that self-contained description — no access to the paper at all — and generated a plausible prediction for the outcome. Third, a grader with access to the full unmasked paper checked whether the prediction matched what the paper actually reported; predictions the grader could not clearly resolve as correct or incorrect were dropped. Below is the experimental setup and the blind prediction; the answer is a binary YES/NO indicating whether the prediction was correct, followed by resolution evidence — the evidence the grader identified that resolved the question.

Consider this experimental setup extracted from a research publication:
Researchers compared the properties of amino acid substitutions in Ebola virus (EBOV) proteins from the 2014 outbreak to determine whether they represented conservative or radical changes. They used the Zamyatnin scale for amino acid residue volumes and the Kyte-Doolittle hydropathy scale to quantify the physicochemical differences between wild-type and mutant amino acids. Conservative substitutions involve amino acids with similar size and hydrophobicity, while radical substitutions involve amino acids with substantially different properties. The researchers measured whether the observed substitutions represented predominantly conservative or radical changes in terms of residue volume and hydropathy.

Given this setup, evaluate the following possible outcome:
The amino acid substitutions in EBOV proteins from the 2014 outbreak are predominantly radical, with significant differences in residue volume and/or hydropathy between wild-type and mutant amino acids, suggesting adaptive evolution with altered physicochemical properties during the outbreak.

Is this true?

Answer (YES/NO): NO